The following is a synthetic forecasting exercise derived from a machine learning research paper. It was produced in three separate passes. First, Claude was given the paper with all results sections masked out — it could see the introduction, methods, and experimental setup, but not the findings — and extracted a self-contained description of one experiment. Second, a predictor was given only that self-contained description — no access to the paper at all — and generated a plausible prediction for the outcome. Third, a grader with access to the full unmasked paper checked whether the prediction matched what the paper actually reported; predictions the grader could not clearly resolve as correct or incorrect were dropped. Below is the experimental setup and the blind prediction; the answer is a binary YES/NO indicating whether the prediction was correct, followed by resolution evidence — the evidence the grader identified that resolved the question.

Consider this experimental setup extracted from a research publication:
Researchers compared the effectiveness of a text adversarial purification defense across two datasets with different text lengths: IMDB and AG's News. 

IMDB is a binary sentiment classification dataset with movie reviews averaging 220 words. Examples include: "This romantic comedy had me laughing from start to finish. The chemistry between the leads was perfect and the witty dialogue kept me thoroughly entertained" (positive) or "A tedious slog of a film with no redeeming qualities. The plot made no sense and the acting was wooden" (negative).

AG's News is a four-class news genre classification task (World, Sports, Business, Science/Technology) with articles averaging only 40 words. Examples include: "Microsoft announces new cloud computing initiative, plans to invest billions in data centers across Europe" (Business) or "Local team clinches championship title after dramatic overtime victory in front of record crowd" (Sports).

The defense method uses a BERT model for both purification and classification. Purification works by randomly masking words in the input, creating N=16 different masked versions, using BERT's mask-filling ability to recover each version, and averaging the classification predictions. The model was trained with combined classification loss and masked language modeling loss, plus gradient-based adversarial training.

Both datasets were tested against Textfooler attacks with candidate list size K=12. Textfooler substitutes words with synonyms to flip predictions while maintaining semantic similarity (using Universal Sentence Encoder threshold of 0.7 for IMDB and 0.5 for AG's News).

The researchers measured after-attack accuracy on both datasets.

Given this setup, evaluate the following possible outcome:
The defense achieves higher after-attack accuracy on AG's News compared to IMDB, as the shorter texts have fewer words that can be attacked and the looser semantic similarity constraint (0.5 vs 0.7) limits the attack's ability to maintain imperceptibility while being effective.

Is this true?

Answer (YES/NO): NO